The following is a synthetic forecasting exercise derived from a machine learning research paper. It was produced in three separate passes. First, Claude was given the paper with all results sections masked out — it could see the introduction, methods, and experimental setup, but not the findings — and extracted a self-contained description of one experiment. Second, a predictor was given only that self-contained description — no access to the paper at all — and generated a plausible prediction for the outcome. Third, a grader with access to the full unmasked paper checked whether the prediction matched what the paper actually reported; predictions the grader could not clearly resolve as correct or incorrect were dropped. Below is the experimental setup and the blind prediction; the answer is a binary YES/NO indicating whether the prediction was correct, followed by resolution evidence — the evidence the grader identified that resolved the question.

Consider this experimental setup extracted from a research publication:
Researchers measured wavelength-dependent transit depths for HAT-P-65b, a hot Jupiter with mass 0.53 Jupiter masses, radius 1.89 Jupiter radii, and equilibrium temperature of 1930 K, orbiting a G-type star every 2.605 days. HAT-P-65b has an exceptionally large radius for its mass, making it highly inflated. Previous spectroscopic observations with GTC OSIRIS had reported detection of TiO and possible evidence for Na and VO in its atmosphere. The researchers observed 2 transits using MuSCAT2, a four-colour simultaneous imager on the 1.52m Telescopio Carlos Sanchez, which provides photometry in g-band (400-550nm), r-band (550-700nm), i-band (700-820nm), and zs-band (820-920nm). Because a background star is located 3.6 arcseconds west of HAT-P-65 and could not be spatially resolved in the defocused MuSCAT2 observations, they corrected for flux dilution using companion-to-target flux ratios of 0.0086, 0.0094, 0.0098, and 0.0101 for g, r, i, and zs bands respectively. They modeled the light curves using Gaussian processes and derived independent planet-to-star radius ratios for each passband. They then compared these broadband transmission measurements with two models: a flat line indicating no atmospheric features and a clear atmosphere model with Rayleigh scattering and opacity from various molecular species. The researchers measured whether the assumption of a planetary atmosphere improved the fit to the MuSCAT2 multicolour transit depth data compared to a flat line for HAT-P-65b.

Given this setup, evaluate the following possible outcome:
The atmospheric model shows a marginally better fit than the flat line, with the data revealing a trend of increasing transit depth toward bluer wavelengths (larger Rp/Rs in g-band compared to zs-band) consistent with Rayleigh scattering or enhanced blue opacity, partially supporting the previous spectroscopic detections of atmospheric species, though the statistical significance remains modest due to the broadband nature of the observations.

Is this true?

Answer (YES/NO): NO